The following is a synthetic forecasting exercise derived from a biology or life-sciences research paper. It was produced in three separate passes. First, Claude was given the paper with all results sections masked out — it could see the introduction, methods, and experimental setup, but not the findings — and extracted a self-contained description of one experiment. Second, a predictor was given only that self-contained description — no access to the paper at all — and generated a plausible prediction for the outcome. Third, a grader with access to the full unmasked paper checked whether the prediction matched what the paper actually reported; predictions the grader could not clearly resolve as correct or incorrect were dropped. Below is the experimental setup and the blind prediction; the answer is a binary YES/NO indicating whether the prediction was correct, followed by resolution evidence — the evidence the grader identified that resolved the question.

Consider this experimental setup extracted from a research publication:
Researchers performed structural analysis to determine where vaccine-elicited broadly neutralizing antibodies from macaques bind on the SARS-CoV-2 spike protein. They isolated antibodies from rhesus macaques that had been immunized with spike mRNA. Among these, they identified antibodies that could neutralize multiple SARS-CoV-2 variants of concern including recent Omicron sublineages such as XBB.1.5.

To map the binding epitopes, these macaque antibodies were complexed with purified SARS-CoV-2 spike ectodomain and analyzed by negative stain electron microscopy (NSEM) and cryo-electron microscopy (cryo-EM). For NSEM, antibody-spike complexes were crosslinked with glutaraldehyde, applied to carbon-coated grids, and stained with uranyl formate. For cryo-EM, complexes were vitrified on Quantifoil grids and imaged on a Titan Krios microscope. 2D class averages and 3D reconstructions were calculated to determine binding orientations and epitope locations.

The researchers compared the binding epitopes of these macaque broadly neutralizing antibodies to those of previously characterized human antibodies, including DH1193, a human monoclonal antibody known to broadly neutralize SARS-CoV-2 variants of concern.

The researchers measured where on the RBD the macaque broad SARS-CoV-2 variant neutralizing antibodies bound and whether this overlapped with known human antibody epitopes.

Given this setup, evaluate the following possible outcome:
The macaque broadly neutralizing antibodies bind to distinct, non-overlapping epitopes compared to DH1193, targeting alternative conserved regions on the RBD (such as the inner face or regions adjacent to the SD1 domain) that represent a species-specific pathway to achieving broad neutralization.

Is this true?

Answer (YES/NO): NO